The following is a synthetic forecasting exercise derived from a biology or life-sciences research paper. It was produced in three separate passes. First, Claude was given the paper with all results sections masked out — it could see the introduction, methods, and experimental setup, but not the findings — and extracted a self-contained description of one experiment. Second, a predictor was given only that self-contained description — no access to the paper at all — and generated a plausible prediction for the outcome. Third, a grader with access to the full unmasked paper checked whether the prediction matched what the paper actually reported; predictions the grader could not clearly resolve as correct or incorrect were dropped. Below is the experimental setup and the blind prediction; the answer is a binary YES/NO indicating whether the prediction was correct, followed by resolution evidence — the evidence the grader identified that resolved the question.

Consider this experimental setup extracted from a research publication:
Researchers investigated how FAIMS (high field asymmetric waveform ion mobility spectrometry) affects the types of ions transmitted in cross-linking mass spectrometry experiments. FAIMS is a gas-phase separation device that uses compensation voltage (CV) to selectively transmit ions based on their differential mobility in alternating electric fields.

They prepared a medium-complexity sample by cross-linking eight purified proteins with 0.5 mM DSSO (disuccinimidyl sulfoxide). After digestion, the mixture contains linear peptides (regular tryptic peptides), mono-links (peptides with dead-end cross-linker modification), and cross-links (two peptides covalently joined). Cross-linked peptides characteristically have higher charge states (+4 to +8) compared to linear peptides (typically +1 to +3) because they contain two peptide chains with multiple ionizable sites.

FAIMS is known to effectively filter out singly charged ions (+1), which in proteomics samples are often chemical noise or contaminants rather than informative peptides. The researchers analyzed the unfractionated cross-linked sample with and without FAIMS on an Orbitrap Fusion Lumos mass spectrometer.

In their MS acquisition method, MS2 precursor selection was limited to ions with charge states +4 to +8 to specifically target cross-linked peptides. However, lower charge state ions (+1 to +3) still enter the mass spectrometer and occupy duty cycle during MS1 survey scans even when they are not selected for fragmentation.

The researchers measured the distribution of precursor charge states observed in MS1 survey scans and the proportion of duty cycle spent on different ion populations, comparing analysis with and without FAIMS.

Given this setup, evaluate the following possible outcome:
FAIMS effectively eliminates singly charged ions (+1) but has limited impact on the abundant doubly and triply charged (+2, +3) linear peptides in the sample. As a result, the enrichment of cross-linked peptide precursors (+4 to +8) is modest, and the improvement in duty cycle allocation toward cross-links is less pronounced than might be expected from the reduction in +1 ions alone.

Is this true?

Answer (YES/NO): NO